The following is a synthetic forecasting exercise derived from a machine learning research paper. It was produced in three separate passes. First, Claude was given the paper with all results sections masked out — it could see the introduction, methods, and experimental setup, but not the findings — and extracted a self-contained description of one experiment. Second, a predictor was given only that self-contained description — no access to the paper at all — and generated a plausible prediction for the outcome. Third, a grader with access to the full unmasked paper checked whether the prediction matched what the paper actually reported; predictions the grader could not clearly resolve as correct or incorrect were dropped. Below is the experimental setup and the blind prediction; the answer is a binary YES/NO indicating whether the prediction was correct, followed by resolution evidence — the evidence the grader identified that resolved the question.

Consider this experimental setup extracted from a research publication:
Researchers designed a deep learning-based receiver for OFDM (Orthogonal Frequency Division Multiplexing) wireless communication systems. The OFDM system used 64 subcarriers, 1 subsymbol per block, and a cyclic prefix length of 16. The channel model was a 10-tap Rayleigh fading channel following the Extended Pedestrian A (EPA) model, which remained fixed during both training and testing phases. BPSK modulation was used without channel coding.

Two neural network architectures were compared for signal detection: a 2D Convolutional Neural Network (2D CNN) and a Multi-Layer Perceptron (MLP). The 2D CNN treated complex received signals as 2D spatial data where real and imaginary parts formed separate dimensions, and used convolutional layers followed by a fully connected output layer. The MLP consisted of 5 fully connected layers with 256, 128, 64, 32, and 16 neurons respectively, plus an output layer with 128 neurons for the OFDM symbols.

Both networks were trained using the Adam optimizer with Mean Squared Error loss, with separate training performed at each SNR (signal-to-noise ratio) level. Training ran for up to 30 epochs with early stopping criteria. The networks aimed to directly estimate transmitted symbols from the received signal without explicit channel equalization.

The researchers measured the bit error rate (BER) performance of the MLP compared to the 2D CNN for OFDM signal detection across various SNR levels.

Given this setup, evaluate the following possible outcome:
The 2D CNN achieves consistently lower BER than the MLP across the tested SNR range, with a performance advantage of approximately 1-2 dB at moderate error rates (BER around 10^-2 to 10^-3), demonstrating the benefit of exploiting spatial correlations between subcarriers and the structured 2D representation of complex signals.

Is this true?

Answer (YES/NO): NO